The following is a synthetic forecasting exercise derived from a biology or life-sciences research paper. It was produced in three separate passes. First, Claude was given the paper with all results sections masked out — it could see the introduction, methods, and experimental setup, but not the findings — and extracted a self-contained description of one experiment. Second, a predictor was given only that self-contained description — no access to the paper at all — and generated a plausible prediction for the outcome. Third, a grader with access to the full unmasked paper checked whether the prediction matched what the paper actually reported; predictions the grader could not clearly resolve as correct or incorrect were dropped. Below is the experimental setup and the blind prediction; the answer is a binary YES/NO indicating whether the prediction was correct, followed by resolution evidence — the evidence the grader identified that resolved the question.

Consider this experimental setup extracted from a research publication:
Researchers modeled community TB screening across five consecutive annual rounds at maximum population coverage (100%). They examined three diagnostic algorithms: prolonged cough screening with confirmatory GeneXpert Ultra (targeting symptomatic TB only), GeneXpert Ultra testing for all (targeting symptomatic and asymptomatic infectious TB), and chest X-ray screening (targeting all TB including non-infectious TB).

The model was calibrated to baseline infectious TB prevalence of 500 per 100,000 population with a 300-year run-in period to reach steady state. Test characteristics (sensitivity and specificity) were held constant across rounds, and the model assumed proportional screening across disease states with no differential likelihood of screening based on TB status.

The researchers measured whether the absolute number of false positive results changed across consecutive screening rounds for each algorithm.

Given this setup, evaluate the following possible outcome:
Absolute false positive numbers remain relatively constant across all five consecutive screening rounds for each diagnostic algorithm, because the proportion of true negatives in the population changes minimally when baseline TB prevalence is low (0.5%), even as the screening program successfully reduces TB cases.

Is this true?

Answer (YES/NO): NO